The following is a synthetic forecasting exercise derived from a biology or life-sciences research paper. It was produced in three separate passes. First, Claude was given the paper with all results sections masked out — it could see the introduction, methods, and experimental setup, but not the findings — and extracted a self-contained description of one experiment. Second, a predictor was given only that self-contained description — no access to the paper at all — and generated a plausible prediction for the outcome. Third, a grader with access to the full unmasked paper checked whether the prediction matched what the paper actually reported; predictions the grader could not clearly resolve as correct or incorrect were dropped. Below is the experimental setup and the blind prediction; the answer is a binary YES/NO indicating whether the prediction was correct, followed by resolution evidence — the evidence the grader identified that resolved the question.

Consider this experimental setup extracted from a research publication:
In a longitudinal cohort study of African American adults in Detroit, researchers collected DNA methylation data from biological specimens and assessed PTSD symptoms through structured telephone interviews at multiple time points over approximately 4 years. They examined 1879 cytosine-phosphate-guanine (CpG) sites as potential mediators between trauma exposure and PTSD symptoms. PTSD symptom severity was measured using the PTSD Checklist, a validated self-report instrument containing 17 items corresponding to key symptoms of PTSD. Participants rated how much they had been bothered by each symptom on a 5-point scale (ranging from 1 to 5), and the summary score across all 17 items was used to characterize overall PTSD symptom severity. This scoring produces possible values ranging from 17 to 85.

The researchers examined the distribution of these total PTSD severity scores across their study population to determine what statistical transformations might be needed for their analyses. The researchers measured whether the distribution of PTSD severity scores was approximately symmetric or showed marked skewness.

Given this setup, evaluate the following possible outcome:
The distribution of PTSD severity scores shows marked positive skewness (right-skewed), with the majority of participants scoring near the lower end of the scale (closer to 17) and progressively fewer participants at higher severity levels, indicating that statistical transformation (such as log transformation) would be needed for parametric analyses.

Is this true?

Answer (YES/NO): YES